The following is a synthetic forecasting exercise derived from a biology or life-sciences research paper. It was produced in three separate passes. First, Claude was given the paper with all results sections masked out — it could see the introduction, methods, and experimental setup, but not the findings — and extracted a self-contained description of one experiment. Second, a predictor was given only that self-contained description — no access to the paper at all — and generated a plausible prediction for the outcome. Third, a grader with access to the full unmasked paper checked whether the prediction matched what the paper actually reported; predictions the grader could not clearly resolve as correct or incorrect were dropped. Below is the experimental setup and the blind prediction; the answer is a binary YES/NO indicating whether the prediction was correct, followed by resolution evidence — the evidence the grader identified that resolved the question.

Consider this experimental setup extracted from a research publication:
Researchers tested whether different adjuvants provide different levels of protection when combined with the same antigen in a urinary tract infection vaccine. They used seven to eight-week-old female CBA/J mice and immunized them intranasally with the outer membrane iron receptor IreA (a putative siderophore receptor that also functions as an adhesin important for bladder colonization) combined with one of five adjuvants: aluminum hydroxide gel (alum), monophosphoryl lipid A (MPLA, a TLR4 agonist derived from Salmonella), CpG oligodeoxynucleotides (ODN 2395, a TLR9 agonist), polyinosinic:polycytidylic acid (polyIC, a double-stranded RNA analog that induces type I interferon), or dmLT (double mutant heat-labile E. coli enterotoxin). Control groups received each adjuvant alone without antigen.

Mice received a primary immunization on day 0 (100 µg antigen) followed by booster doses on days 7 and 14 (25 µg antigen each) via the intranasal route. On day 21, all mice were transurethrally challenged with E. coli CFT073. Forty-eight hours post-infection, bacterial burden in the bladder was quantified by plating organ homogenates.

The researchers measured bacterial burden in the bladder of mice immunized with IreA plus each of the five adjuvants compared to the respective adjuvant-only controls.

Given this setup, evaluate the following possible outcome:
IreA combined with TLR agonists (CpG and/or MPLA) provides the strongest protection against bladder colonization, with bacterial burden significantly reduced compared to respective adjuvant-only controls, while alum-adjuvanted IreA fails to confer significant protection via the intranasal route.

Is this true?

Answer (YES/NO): NO